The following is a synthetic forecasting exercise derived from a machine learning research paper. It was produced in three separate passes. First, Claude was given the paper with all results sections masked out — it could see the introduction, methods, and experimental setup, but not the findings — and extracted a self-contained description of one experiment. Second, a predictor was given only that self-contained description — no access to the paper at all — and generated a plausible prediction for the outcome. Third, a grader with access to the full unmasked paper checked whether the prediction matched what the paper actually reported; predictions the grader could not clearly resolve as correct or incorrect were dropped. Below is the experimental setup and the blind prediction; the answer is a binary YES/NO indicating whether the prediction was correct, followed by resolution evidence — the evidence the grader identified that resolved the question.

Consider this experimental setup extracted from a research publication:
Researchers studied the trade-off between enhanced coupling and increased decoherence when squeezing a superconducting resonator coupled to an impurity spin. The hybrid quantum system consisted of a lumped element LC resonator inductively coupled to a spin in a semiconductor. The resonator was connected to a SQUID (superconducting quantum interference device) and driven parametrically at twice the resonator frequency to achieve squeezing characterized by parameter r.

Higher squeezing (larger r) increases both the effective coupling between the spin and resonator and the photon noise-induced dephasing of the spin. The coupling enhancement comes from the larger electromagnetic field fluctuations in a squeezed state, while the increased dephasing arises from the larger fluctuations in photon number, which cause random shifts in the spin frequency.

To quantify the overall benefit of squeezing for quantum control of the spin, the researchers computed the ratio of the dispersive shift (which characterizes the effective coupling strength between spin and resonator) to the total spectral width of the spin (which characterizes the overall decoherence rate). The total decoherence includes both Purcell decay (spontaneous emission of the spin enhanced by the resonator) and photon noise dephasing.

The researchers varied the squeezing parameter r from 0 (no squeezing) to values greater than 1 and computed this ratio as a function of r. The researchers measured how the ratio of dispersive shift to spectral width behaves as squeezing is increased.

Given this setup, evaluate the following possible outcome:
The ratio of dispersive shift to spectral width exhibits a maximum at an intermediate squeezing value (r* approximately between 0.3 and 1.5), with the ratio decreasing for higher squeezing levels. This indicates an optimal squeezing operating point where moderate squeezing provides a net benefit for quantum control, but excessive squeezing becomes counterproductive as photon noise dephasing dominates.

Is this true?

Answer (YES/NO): YES